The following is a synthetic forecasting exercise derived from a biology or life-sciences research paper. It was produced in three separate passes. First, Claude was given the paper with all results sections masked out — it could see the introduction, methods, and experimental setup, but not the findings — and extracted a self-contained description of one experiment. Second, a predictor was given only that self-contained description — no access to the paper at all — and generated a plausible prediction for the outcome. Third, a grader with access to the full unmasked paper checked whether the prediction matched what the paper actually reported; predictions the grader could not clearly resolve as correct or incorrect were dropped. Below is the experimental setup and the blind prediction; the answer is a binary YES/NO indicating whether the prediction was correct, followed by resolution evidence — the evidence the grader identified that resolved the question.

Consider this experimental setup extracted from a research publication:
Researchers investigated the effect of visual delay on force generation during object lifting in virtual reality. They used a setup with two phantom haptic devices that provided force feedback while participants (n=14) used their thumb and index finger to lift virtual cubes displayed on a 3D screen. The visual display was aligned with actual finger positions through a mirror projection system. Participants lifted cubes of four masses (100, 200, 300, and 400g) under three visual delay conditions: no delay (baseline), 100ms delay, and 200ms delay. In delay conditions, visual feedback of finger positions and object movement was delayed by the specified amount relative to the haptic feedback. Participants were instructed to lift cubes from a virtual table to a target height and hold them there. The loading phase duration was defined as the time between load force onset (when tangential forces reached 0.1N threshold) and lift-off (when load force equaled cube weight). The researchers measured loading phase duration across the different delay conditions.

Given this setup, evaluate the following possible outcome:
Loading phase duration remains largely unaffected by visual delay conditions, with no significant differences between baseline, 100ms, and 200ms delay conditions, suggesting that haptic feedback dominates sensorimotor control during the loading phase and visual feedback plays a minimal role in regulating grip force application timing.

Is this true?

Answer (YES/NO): NO